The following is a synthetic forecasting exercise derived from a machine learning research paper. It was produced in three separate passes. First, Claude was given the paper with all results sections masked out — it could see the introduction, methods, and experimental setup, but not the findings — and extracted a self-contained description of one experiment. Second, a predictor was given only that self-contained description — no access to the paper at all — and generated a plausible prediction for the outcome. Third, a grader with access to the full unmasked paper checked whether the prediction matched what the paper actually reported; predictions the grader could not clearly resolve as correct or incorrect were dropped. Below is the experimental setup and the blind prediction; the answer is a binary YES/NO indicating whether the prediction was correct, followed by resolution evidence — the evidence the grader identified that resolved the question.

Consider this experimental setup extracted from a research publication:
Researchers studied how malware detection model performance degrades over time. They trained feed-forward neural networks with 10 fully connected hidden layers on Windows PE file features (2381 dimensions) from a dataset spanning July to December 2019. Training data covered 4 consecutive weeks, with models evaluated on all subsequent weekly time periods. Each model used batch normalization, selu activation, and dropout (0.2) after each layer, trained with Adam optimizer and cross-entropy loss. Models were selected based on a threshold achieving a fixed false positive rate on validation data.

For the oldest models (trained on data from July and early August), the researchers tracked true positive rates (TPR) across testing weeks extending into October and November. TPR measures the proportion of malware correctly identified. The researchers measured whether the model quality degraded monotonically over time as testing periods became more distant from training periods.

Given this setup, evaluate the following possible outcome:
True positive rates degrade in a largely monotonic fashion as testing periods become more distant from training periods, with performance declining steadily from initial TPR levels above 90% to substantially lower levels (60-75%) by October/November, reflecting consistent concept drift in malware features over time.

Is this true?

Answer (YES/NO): NO